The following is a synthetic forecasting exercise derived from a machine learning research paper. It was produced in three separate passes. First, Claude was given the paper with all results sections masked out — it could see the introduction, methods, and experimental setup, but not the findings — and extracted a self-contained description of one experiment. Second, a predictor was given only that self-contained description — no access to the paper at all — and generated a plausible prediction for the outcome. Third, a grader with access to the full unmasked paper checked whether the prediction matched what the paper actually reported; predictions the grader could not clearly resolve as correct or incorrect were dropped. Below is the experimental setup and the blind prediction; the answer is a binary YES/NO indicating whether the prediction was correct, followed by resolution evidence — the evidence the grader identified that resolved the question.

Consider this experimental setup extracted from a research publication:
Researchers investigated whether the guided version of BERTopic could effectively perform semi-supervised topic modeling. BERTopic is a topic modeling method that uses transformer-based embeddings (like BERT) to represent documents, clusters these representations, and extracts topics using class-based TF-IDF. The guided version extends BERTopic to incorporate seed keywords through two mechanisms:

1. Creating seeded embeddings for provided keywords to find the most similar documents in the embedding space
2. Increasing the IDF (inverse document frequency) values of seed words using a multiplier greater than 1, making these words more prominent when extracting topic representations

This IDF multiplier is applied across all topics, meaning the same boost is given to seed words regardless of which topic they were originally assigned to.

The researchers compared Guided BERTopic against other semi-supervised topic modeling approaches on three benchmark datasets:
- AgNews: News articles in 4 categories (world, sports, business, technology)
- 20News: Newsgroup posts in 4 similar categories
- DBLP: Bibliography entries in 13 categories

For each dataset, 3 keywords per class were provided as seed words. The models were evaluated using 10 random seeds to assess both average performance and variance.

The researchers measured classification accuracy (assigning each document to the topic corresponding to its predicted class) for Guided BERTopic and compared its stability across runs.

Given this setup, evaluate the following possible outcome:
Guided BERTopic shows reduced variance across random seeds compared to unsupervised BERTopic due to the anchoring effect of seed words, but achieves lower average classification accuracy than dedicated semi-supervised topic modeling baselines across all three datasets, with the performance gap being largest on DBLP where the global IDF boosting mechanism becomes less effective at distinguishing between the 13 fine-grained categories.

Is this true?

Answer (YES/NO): NO